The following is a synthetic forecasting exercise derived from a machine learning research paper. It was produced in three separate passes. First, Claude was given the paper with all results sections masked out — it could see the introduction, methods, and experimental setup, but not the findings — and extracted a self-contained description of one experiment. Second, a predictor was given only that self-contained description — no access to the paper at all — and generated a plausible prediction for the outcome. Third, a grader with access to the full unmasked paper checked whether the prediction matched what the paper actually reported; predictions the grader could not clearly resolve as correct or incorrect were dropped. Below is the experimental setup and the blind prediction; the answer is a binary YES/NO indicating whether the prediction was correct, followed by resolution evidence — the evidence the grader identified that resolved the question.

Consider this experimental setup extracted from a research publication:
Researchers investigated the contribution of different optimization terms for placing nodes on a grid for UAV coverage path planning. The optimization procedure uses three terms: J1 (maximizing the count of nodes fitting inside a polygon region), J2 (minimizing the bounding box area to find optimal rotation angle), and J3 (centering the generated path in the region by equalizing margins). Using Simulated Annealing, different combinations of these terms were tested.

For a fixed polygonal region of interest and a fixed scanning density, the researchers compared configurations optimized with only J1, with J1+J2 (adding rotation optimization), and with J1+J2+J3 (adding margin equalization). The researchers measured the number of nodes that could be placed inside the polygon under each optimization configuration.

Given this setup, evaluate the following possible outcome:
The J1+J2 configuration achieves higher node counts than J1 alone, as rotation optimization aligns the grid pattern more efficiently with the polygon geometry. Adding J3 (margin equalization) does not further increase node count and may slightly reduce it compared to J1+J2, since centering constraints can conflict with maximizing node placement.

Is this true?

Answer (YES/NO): NO